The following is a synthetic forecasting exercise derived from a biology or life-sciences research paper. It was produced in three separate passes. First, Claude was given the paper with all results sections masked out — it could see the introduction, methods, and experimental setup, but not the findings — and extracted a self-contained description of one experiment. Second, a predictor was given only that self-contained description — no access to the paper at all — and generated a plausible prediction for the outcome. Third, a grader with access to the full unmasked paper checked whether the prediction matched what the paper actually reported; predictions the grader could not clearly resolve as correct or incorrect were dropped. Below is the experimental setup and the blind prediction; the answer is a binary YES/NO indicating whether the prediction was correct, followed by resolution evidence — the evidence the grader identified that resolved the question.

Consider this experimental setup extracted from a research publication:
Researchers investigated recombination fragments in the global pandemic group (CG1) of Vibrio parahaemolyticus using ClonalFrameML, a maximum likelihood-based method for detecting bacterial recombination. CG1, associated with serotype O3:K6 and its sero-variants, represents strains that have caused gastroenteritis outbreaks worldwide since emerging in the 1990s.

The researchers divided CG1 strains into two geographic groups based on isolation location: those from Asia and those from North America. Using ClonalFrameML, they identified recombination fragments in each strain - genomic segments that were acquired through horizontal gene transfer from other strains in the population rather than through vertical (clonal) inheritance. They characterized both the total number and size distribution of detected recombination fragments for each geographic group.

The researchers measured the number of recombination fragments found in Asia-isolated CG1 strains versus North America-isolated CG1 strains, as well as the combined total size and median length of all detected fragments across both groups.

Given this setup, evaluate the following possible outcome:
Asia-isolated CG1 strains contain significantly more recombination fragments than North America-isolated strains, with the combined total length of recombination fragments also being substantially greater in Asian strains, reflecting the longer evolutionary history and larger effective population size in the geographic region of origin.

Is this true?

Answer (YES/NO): NO